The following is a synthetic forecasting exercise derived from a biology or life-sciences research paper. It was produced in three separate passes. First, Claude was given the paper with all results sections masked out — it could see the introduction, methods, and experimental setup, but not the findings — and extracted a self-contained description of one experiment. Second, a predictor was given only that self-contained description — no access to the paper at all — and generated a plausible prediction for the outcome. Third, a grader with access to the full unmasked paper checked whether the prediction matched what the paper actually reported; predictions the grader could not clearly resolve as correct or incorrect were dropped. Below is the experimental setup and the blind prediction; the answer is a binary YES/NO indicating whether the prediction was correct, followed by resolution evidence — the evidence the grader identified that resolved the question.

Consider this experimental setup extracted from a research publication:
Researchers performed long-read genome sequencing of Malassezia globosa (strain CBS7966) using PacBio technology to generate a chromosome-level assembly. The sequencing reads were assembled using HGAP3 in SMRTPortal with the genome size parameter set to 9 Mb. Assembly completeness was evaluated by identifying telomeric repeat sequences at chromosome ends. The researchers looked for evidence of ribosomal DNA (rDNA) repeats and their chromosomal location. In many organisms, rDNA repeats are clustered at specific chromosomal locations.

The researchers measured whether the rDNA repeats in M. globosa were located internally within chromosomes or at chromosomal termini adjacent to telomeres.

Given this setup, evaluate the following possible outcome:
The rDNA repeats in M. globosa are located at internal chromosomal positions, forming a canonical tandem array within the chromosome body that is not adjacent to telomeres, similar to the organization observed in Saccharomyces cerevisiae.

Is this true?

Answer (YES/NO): YES